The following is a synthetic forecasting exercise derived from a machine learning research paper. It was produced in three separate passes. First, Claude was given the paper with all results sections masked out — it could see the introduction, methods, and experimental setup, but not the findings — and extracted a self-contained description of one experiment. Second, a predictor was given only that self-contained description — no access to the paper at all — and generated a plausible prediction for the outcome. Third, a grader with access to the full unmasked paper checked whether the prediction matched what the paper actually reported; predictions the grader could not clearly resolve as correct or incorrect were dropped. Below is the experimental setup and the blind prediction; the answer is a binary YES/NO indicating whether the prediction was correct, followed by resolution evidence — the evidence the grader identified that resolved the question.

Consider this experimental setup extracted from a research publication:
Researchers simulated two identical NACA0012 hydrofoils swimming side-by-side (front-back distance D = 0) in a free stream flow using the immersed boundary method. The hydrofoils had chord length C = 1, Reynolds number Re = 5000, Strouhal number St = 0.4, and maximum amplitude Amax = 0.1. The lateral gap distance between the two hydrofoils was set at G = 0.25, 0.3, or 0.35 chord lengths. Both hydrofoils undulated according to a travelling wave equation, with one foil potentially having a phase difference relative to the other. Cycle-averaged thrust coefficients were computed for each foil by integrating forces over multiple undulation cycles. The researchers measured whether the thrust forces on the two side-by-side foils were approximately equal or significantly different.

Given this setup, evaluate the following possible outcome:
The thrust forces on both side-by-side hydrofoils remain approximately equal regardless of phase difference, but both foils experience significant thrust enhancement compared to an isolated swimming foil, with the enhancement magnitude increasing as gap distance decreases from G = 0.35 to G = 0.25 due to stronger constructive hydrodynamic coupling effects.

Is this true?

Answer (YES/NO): NO